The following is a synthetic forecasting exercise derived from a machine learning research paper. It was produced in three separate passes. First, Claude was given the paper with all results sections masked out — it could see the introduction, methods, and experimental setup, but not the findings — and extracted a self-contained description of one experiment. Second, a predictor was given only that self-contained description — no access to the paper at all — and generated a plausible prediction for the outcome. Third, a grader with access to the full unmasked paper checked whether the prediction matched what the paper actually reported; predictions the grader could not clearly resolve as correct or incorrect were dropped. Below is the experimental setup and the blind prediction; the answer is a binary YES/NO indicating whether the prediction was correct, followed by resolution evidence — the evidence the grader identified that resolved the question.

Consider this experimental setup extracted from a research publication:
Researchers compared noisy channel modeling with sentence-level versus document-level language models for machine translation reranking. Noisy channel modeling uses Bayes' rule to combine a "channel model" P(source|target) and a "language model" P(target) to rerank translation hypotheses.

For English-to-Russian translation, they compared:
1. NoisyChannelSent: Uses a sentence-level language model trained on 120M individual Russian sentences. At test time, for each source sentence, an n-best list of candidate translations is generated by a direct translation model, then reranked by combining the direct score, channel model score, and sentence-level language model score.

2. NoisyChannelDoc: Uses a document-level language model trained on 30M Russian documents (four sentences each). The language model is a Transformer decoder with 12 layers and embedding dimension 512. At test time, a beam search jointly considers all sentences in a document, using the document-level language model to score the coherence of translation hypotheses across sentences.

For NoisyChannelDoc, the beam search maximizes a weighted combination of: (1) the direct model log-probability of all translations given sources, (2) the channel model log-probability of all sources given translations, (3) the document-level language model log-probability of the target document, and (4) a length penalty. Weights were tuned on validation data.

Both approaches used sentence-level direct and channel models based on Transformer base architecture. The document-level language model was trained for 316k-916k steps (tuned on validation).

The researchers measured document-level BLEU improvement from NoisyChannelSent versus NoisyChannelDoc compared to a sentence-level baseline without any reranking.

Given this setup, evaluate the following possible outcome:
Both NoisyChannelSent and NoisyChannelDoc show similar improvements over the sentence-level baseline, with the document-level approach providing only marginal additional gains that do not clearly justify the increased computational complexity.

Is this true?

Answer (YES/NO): YES